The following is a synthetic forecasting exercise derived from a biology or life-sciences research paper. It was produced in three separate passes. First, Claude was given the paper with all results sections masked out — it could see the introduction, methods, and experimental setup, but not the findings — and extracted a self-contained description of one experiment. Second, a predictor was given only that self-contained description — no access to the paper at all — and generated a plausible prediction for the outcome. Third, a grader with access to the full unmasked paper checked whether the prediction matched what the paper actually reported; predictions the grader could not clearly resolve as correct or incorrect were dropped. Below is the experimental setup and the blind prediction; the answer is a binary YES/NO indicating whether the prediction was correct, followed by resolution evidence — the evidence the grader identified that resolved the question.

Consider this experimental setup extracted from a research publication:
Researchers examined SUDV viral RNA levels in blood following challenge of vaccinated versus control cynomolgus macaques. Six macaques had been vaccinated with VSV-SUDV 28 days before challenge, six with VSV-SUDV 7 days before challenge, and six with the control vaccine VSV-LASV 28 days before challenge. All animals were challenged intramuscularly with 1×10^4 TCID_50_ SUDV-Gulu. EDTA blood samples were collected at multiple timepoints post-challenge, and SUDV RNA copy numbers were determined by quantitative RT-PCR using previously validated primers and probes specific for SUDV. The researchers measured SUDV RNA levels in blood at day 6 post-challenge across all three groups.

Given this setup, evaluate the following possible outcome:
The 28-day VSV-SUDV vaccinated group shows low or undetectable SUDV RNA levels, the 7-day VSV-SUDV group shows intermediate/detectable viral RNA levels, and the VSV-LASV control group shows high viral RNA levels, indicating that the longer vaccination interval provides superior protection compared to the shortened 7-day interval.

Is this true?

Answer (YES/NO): NO